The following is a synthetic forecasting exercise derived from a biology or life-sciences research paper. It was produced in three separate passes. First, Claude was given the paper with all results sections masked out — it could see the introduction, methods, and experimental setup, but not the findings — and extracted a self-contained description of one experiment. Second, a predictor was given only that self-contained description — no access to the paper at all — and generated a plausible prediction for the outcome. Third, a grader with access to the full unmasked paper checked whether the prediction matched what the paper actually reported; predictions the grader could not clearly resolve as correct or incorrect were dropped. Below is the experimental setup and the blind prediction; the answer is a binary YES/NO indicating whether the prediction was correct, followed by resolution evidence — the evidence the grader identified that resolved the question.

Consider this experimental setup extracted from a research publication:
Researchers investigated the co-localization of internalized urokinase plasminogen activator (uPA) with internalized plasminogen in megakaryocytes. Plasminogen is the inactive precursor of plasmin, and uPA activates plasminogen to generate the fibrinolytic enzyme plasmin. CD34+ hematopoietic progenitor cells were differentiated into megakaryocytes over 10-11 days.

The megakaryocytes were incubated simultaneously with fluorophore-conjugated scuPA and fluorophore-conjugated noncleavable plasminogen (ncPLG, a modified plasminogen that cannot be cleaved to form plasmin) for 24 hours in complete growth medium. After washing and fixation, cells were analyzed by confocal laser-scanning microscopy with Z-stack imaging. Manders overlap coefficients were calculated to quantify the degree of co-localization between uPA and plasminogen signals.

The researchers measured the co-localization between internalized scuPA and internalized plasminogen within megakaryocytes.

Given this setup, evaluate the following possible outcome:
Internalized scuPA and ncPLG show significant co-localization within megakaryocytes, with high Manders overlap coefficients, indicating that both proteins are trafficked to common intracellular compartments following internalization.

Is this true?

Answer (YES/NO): YES